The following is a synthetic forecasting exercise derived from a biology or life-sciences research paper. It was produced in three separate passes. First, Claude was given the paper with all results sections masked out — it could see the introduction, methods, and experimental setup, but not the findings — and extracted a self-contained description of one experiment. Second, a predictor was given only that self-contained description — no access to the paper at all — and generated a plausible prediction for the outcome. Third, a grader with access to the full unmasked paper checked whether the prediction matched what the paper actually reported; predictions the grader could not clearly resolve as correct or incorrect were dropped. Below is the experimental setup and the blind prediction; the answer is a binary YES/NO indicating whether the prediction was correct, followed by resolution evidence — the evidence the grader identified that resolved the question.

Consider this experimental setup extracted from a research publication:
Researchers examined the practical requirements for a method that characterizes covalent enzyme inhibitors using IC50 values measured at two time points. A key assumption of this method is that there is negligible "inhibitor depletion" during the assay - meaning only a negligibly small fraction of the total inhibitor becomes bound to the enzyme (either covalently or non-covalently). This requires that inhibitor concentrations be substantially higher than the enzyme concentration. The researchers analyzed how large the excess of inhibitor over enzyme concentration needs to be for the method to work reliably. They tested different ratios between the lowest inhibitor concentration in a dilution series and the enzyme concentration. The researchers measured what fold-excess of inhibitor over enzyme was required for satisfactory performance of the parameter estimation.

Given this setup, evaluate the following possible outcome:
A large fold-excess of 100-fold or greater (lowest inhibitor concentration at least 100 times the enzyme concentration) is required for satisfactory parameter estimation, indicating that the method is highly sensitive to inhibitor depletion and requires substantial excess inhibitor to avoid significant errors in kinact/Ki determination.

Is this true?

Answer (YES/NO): NO